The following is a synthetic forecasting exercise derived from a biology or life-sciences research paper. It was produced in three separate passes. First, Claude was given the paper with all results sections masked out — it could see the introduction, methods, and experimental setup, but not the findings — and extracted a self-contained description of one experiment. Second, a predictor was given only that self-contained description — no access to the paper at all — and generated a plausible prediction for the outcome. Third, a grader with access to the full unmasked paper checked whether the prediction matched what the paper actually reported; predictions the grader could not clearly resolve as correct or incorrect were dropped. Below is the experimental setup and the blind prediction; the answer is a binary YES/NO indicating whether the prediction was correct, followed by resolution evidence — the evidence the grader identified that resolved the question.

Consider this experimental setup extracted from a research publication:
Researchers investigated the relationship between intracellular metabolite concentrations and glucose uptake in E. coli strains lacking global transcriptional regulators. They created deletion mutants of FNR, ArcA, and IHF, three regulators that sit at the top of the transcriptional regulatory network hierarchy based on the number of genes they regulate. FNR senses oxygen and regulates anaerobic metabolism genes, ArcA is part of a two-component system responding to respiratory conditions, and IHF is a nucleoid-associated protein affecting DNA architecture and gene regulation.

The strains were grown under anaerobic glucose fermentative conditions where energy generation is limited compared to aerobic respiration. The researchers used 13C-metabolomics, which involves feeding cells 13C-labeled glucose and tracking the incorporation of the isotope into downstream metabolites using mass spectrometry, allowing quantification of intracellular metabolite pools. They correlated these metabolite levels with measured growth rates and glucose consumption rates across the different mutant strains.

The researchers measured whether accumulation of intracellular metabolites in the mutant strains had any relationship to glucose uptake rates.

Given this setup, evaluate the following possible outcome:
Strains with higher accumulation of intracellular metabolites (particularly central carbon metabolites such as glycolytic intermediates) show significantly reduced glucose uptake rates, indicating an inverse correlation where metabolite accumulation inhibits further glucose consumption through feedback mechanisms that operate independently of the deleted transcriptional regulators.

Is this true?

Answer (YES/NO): YES